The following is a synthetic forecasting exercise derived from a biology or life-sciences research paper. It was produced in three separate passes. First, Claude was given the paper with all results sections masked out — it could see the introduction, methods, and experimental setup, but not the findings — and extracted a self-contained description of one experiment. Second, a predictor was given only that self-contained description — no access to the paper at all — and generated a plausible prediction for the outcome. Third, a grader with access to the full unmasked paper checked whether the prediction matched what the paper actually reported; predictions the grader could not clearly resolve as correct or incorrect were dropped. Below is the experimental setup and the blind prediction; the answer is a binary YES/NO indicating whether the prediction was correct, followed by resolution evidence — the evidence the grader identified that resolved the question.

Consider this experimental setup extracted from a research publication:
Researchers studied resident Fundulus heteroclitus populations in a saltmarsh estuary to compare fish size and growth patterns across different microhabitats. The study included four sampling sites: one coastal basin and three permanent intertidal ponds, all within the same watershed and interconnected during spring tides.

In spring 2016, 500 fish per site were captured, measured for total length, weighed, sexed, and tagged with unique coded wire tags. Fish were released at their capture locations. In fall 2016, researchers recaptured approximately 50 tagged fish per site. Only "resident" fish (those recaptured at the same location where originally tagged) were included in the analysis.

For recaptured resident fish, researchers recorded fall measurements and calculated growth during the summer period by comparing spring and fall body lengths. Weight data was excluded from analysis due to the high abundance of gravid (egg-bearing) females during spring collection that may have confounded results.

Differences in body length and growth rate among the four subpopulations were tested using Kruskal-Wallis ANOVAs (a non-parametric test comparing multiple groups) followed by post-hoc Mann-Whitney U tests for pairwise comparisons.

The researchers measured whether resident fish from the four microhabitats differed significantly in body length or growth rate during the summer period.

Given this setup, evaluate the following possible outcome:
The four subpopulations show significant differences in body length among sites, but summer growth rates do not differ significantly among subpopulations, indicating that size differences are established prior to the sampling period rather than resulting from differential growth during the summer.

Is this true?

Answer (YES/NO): NO